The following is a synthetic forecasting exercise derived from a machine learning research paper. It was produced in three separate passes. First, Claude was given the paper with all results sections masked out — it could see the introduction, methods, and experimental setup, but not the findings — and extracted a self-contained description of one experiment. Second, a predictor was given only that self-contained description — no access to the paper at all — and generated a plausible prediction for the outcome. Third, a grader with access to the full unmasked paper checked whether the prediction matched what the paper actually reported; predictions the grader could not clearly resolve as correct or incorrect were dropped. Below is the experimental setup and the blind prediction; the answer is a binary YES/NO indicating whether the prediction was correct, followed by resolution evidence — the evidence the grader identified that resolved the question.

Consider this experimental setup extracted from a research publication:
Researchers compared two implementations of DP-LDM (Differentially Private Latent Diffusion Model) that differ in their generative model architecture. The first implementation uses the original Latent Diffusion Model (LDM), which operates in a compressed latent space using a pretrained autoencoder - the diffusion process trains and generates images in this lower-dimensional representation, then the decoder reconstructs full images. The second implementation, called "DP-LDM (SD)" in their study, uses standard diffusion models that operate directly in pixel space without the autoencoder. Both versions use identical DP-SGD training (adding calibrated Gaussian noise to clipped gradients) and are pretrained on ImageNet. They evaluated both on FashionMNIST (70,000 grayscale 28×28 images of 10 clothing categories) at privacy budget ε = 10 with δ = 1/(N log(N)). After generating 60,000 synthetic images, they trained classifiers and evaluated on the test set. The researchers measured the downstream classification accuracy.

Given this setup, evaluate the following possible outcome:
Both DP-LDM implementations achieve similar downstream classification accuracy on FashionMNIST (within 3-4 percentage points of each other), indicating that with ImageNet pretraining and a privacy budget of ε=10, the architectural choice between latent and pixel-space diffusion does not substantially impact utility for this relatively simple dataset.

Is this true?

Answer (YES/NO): NO